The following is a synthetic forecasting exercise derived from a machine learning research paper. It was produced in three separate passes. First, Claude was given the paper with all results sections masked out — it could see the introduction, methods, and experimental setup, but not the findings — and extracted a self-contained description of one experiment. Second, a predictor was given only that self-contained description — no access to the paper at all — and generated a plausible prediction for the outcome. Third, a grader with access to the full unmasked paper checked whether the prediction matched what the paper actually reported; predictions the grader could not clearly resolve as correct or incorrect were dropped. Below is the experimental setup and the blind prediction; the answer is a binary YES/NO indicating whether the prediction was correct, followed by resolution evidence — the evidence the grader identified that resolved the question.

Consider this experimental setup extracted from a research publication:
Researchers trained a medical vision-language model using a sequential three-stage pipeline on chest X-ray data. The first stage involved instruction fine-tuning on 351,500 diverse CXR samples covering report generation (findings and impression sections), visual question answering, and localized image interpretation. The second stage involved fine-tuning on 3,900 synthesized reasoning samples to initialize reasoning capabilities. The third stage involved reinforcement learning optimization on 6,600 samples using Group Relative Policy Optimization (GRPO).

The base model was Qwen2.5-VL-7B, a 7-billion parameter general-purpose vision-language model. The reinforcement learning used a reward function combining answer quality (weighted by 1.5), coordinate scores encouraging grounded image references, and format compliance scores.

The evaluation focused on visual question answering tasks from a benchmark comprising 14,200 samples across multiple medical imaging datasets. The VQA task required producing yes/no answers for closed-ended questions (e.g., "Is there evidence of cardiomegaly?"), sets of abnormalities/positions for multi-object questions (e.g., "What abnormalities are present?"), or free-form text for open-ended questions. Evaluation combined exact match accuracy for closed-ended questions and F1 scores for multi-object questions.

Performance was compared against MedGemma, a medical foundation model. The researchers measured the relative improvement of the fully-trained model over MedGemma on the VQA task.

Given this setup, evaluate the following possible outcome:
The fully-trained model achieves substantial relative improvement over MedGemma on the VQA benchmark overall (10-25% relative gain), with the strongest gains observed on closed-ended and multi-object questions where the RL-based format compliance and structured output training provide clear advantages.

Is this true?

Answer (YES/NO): NO